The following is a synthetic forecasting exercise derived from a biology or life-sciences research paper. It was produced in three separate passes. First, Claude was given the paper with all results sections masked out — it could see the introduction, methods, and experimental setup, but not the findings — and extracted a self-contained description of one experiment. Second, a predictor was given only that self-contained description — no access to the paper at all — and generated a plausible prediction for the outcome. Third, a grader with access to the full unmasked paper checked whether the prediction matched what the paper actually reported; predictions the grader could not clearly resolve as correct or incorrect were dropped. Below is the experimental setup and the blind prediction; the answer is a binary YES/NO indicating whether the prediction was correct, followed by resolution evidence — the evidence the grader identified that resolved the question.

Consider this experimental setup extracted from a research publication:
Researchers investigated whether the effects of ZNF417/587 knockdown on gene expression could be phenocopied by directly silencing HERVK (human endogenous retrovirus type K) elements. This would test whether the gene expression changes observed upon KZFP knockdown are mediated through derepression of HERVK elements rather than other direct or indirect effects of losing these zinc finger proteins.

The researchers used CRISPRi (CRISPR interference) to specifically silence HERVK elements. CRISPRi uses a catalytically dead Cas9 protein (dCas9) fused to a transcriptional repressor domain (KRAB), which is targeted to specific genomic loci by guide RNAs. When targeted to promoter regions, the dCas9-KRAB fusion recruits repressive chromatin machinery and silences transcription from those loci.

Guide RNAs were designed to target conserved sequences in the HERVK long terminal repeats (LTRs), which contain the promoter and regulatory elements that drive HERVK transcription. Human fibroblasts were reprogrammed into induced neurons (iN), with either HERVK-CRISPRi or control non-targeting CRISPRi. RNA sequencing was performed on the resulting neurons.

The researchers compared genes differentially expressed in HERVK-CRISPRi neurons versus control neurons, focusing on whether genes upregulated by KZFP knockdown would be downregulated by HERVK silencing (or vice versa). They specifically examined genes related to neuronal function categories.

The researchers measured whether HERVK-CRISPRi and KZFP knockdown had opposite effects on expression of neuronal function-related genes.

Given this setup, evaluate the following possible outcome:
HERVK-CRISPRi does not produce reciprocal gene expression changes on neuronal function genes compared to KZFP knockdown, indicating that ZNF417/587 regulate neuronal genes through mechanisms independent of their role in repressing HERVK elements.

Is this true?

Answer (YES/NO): NO